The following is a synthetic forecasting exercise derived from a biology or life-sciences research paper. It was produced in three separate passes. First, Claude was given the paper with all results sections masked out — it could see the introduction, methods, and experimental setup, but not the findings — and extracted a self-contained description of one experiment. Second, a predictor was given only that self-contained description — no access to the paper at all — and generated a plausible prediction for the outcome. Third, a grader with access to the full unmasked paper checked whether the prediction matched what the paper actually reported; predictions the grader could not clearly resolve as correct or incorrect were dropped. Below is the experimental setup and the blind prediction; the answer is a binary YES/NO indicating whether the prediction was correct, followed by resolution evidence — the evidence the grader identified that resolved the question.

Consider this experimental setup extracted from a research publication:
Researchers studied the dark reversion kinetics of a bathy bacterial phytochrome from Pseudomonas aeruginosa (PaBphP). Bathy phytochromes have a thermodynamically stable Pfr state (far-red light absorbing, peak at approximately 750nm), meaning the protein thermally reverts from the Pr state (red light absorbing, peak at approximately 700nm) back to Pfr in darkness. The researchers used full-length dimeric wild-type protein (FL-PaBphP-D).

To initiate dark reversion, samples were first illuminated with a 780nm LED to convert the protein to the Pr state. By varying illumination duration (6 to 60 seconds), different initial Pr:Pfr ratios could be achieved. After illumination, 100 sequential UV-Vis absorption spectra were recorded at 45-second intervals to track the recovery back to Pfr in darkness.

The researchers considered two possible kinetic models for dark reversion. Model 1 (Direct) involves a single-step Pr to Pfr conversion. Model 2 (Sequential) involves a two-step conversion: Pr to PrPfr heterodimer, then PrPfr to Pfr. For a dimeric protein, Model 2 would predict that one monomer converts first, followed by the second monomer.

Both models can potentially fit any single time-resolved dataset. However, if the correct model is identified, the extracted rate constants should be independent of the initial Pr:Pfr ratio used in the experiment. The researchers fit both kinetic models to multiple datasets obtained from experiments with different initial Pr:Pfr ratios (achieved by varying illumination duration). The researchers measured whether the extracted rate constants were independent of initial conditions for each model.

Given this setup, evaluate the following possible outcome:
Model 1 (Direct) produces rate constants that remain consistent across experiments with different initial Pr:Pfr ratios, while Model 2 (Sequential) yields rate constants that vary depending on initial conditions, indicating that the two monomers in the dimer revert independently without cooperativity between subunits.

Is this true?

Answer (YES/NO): NO